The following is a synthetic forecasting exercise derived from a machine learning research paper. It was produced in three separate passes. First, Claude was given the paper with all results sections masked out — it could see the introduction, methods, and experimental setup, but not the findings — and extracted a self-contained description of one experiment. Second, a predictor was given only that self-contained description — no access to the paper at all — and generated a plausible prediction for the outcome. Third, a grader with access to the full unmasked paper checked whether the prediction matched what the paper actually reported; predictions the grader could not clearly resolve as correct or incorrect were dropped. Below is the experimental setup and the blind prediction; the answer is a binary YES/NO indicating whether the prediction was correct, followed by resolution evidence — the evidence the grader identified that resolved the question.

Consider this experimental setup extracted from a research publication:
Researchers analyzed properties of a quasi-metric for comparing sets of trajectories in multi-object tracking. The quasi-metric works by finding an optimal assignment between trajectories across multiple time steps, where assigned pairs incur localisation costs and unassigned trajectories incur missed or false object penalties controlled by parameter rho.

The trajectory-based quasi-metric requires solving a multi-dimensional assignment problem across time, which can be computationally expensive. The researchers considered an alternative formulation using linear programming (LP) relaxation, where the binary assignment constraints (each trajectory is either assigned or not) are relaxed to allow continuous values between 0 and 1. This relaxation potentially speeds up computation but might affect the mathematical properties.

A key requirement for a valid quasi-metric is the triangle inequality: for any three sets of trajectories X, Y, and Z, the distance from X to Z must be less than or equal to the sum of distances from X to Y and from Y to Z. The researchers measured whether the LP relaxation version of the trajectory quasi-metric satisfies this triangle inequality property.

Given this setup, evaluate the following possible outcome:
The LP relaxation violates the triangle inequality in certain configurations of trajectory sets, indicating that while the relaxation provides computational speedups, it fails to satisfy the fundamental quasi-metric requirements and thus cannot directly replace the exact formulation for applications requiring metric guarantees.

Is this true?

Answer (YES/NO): NO